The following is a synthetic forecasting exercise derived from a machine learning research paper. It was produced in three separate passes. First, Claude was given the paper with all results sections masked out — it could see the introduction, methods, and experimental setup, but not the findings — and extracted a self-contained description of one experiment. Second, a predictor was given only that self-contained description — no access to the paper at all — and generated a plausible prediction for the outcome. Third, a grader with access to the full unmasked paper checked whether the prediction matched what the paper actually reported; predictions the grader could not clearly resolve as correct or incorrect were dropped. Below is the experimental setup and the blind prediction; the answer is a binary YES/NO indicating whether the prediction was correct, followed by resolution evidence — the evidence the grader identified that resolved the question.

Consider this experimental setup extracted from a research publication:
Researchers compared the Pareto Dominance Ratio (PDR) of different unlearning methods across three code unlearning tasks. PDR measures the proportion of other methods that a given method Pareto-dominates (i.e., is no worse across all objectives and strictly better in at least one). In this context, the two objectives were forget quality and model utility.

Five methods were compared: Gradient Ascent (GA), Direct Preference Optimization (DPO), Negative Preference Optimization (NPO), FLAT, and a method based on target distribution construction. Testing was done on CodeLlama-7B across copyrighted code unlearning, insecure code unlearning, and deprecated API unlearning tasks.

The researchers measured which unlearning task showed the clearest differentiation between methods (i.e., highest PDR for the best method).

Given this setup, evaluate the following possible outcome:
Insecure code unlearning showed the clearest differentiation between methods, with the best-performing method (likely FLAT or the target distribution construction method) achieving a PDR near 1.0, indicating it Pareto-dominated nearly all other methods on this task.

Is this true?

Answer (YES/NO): NO